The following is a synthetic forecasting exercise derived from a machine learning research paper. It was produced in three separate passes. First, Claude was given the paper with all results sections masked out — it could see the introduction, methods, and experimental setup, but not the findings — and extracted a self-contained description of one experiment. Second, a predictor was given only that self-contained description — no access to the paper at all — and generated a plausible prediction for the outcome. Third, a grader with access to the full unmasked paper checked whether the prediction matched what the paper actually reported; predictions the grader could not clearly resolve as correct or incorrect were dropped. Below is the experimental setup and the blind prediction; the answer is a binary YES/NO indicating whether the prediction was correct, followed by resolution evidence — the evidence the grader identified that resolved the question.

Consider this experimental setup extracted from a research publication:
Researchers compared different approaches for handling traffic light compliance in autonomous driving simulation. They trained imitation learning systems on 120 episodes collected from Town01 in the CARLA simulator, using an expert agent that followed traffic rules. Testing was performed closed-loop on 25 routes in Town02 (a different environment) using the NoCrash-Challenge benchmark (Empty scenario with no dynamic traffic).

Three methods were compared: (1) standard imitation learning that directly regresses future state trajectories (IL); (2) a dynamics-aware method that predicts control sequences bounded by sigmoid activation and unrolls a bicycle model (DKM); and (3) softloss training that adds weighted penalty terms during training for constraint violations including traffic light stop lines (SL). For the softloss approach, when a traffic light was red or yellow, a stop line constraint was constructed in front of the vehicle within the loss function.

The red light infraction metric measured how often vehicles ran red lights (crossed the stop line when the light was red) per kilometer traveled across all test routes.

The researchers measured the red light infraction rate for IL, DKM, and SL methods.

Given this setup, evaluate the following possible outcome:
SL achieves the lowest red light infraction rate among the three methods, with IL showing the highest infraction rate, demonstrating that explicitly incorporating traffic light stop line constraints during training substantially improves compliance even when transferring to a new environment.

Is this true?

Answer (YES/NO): YES